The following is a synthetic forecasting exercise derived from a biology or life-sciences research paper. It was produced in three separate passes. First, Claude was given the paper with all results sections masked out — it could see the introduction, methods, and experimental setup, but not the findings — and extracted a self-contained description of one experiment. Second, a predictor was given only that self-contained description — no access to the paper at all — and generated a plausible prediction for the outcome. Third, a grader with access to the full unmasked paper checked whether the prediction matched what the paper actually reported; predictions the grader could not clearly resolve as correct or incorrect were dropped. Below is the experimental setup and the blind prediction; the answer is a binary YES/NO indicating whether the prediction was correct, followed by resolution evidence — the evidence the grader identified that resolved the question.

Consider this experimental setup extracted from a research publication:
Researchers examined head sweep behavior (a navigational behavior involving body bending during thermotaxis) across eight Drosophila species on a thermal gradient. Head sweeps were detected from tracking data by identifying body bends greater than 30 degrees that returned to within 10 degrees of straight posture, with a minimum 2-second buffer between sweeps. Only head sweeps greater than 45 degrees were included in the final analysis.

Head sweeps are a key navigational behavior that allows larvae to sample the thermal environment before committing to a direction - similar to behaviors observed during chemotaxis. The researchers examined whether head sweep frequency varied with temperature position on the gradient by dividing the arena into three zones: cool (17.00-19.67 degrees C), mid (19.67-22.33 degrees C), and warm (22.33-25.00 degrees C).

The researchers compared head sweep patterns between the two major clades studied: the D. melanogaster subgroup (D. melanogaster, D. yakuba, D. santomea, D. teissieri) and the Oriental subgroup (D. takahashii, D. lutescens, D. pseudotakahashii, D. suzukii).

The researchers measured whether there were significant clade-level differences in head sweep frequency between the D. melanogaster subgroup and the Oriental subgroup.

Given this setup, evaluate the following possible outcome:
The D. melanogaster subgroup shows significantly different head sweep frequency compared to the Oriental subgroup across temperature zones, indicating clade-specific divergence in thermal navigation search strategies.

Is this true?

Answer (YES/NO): NO